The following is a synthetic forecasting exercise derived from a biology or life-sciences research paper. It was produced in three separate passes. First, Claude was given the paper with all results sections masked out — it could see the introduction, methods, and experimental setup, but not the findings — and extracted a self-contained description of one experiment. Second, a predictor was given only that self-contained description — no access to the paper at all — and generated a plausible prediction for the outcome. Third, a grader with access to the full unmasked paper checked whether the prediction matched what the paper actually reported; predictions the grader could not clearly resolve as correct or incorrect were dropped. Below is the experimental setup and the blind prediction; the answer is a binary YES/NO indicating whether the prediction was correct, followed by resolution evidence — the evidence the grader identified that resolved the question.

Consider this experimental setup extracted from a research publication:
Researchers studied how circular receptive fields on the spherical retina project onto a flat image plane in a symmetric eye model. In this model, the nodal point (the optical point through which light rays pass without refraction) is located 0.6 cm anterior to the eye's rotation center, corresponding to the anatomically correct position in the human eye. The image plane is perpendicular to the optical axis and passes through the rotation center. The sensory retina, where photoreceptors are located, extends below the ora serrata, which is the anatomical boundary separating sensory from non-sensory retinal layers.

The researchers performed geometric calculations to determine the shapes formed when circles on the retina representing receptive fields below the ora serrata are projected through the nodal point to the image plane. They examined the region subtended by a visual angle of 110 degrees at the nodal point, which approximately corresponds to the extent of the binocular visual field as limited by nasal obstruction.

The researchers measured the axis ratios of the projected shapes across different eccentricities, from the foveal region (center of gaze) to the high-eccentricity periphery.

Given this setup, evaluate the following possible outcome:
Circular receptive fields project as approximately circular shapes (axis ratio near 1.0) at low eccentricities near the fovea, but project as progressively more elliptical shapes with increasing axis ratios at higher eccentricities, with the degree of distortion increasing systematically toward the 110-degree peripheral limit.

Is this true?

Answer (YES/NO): NO